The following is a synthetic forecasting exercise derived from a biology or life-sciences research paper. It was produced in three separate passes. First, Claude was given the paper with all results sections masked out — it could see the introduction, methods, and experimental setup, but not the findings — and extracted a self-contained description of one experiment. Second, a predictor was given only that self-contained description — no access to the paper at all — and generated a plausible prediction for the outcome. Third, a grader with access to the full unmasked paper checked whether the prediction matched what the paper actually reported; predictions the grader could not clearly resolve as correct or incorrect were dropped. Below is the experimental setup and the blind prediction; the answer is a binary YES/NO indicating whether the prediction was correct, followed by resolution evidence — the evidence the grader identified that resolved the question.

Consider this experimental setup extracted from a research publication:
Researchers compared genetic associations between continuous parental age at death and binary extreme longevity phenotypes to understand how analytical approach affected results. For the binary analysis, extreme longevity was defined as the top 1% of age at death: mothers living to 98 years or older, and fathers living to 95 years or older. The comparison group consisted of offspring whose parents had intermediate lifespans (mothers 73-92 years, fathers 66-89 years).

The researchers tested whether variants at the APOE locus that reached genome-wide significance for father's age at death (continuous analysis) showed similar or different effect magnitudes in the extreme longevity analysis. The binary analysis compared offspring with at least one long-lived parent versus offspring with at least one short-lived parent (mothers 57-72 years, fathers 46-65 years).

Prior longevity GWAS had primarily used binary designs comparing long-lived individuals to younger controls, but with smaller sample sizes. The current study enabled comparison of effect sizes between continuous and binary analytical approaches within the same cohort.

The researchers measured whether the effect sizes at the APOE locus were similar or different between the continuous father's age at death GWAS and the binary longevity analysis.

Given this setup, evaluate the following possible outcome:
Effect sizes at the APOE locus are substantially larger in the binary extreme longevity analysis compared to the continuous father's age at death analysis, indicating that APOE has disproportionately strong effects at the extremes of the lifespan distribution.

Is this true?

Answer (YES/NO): NO